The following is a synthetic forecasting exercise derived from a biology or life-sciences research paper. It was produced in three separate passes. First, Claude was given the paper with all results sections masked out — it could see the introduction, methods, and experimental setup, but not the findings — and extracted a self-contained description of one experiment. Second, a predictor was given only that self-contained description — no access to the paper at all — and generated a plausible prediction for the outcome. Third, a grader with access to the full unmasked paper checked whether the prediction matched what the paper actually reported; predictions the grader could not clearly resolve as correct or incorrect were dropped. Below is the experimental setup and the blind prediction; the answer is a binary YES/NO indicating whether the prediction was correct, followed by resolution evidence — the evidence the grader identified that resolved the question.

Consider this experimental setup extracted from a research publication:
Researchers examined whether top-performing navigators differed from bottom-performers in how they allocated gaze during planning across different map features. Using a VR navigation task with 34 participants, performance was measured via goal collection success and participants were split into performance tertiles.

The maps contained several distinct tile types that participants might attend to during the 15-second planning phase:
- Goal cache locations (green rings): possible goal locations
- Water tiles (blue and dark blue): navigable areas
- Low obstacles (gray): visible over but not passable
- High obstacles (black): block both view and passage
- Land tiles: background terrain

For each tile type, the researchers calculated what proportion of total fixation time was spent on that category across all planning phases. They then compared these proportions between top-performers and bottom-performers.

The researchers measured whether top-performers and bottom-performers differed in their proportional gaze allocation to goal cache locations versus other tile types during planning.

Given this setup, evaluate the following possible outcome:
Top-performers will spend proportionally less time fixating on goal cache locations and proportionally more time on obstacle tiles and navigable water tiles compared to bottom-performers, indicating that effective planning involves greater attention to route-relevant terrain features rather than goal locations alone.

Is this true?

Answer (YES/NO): NO